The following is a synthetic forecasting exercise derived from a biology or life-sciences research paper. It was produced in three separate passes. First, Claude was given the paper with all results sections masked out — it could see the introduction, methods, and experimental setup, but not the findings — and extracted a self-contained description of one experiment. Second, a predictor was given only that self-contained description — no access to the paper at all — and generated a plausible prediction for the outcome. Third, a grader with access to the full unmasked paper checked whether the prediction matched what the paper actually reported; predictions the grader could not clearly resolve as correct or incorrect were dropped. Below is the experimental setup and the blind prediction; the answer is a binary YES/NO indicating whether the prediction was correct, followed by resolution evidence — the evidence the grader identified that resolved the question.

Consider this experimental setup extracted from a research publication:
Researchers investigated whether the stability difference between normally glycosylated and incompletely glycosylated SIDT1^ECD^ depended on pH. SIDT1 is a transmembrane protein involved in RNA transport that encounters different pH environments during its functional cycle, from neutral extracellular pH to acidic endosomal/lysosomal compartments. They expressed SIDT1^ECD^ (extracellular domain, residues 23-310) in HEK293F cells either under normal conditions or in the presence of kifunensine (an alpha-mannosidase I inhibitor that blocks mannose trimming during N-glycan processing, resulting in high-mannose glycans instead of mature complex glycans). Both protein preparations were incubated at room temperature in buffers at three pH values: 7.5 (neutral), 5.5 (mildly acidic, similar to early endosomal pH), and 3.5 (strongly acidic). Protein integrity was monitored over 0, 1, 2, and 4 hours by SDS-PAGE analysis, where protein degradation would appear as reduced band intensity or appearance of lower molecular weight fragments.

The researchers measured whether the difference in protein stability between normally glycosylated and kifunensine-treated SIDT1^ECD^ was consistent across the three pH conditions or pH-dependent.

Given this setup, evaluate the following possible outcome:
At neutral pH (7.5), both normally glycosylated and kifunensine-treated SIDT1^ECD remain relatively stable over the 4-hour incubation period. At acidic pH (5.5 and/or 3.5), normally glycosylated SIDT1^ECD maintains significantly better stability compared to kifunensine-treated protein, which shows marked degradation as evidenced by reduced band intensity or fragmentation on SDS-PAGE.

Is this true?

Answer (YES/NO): YES